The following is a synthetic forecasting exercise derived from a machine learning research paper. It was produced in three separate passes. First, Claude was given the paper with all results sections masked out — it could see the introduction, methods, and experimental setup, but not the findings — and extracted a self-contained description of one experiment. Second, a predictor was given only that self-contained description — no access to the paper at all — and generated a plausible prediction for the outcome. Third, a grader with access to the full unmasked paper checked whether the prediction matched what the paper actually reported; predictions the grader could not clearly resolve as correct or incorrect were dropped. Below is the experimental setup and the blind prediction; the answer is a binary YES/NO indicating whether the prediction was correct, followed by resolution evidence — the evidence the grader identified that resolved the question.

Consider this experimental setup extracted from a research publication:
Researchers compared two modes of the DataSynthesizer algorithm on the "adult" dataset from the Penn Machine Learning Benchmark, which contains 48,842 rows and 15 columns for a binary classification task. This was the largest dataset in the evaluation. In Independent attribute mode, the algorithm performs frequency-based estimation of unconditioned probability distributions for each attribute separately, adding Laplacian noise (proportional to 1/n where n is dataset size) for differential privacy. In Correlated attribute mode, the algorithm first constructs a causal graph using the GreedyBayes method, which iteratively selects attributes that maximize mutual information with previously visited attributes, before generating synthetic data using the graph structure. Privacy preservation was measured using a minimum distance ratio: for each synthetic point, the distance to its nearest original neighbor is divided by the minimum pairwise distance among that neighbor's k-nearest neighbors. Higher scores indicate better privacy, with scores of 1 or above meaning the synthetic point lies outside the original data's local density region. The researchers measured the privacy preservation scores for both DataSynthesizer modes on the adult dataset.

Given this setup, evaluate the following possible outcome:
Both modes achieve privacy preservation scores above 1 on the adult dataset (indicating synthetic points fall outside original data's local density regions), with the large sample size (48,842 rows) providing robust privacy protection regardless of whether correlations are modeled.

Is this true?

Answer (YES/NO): YES